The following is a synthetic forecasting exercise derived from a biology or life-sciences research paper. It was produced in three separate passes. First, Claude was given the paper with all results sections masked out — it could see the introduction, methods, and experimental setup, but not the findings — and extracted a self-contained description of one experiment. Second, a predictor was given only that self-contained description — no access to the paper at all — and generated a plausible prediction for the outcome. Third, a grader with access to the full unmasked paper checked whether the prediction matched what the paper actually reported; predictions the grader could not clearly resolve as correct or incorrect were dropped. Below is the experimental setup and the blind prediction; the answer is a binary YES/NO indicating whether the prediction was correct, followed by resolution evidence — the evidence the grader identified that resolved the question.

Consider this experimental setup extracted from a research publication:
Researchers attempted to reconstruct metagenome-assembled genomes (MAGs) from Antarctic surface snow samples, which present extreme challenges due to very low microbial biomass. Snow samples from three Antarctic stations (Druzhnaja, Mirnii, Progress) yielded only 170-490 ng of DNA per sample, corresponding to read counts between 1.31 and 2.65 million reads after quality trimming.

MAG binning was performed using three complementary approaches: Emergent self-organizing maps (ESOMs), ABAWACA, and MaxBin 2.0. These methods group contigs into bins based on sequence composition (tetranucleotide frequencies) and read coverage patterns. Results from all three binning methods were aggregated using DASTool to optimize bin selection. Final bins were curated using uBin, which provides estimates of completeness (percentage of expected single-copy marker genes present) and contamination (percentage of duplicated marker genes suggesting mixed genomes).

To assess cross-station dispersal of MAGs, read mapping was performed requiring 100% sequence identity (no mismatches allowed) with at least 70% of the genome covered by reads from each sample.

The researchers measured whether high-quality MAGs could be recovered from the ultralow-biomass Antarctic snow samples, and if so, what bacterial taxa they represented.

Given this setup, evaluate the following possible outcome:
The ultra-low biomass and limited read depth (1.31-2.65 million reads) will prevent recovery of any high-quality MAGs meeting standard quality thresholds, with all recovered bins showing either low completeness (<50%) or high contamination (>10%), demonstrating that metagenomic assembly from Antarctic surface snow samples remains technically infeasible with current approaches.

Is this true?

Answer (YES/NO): NO